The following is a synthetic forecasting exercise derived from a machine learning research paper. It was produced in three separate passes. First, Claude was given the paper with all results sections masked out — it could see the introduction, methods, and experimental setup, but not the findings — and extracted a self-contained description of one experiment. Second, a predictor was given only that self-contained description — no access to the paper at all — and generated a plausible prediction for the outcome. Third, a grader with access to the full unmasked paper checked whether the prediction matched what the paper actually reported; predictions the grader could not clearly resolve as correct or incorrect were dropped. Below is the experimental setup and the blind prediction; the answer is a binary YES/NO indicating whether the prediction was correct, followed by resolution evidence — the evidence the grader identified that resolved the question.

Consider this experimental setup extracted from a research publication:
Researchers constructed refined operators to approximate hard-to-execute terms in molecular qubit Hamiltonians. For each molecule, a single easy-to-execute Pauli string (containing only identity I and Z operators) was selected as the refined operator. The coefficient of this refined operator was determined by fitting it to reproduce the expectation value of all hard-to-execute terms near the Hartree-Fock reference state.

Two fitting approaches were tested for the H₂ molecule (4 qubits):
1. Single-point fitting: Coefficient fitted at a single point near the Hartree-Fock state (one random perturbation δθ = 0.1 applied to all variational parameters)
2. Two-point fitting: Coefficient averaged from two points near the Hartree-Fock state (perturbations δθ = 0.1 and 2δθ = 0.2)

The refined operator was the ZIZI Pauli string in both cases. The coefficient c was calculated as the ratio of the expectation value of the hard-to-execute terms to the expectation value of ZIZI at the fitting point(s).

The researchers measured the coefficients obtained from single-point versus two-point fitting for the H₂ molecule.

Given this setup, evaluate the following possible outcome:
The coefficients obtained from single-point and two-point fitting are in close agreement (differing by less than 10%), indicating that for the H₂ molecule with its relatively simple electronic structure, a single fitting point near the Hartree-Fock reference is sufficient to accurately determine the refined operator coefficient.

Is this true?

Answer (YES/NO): NO